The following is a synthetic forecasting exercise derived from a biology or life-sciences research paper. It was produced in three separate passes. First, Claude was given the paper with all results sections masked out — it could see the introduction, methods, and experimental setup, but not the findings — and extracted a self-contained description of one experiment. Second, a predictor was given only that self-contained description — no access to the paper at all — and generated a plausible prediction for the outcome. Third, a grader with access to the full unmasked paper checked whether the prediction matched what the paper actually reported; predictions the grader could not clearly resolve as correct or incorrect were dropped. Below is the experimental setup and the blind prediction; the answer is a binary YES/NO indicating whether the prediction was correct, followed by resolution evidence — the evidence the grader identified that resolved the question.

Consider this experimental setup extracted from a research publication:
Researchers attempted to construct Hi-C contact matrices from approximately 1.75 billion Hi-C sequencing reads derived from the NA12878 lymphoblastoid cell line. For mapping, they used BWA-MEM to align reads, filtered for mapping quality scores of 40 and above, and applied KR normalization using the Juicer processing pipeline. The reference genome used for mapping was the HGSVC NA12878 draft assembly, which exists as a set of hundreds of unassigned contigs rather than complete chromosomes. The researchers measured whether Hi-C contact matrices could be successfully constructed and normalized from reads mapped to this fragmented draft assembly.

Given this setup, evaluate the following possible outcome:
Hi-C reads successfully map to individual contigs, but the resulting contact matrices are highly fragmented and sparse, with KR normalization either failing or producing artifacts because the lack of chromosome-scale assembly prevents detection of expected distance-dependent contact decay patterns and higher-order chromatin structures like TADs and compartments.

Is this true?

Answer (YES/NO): NO